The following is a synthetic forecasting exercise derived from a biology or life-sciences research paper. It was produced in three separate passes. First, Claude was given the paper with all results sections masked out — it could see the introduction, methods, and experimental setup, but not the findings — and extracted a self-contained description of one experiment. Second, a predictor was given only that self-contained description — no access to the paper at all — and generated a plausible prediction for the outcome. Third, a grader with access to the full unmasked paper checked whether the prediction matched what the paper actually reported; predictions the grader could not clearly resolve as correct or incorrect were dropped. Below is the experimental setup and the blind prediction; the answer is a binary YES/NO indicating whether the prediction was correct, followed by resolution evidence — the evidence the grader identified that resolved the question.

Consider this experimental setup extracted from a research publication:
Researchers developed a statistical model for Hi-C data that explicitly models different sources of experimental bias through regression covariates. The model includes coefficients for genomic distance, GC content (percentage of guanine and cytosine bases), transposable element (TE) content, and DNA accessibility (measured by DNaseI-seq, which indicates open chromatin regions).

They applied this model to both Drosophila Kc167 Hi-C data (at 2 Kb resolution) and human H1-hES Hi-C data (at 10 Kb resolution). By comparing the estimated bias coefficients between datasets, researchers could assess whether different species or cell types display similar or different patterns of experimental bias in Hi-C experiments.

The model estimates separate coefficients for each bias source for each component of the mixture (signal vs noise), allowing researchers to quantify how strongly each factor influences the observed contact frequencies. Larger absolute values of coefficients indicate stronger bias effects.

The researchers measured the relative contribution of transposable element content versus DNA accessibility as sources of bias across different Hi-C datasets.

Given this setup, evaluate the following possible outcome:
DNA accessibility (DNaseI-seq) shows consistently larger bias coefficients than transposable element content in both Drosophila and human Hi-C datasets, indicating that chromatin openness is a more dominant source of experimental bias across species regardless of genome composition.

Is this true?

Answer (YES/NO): YES